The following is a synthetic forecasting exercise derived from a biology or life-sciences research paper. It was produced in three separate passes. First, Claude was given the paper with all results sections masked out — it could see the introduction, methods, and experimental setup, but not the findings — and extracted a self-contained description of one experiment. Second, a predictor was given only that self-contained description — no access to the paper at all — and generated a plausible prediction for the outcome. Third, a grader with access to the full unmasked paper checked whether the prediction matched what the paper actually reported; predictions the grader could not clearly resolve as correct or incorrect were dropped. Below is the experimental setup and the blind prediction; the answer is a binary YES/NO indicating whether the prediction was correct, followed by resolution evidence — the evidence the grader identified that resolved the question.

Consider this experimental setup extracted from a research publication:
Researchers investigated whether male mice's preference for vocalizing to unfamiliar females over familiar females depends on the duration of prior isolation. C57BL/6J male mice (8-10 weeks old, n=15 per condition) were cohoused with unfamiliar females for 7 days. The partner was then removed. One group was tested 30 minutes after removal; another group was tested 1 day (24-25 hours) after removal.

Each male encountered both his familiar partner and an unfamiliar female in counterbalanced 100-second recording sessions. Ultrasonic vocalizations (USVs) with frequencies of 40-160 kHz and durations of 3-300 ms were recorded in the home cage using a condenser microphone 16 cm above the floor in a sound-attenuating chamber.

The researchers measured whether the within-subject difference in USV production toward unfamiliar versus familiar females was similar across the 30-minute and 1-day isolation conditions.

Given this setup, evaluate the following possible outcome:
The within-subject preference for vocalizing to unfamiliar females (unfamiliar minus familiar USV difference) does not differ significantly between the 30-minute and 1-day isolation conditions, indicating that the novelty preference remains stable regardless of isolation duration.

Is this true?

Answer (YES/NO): NO